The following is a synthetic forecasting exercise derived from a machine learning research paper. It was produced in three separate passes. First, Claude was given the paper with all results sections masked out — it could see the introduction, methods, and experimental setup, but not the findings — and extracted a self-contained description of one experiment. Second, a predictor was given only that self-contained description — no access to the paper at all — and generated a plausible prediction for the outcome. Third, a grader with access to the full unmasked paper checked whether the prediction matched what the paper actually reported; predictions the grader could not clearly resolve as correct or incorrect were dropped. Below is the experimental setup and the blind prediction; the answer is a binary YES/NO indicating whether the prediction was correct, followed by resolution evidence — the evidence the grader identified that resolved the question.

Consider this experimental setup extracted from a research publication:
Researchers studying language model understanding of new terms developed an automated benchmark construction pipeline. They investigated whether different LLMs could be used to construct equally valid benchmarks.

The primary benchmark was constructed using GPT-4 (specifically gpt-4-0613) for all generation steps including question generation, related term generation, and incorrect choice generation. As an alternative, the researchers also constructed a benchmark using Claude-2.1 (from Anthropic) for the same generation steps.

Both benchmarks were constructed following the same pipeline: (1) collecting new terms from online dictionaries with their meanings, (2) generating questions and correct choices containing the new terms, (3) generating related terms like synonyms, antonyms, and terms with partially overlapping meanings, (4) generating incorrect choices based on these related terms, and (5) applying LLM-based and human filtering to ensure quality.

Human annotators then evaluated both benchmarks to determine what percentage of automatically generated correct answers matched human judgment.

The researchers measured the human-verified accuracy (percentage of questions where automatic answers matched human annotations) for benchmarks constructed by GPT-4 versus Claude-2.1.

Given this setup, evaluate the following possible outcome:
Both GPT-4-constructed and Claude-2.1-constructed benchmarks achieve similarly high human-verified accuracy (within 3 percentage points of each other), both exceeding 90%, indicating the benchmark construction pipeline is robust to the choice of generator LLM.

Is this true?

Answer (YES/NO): NO